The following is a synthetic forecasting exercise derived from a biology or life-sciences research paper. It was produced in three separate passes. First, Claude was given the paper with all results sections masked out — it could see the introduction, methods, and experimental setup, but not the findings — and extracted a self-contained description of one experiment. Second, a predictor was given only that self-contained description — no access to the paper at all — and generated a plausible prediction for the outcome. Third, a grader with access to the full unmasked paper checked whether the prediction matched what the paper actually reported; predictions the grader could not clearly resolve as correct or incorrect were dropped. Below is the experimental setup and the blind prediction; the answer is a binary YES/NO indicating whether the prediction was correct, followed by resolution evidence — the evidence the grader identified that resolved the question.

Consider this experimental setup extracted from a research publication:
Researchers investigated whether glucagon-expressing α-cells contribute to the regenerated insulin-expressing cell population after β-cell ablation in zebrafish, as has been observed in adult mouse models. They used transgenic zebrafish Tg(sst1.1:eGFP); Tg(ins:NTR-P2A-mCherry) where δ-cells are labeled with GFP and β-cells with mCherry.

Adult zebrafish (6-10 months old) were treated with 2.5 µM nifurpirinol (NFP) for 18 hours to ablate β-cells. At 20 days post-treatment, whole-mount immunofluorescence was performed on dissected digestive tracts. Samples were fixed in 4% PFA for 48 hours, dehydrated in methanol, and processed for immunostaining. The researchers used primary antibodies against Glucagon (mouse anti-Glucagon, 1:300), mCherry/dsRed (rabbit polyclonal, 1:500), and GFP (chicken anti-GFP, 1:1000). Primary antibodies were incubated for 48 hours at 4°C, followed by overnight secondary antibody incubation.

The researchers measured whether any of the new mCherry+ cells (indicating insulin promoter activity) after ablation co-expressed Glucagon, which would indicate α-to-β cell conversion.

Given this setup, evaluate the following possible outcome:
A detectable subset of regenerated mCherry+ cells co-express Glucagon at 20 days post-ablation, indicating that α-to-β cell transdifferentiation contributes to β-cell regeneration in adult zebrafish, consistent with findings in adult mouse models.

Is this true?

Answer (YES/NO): NO